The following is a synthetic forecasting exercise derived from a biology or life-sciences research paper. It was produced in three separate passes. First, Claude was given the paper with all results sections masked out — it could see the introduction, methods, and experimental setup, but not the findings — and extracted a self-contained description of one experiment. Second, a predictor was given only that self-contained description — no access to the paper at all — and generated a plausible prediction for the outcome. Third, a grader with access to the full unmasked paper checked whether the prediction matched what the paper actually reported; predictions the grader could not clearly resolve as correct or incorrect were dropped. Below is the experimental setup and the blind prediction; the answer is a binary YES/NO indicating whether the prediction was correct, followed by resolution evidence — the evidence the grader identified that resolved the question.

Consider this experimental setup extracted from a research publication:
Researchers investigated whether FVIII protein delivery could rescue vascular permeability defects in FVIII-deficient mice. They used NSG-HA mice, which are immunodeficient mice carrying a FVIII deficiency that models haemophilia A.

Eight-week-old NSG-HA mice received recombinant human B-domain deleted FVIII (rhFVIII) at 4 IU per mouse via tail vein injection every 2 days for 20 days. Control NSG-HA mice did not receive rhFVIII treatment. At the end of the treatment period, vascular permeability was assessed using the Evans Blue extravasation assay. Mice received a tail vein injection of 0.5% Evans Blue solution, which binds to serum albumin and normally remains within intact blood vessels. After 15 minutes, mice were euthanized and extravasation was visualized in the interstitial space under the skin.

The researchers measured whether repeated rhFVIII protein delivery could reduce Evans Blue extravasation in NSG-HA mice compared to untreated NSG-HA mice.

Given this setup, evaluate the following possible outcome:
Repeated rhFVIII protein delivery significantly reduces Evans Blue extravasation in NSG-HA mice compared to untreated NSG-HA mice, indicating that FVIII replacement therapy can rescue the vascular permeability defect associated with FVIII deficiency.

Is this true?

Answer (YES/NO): YES